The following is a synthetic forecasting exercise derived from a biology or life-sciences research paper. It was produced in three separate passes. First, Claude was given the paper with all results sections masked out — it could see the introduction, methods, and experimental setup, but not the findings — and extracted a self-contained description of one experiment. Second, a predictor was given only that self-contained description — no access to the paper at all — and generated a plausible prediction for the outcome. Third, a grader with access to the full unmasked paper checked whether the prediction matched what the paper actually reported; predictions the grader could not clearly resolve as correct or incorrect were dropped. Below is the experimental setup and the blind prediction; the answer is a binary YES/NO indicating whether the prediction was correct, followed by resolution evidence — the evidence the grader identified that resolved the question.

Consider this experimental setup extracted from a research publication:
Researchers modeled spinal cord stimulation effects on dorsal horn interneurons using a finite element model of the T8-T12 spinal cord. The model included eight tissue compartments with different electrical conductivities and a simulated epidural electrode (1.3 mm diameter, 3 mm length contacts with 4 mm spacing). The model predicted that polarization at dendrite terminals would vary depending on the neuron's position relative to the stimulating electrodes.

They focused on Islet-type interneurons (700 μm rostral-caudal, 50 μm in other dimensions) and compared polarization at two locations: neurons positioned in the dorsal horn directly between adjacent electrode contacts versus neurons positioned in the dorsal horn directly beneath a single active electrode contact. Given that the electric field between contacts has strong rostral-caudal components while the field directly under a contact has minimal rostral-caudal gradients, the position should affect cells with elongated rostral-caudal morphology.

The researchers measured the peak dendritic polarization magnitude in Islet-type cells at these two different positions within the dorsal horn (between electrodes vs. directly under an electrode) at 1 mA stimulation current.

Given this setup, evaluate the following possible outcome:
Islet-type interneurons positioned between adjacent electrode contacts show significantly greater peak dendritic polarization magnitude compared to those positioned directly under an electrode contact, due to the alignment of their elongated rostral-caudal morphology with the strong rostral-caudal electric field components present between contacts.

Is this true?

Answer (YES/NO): YES